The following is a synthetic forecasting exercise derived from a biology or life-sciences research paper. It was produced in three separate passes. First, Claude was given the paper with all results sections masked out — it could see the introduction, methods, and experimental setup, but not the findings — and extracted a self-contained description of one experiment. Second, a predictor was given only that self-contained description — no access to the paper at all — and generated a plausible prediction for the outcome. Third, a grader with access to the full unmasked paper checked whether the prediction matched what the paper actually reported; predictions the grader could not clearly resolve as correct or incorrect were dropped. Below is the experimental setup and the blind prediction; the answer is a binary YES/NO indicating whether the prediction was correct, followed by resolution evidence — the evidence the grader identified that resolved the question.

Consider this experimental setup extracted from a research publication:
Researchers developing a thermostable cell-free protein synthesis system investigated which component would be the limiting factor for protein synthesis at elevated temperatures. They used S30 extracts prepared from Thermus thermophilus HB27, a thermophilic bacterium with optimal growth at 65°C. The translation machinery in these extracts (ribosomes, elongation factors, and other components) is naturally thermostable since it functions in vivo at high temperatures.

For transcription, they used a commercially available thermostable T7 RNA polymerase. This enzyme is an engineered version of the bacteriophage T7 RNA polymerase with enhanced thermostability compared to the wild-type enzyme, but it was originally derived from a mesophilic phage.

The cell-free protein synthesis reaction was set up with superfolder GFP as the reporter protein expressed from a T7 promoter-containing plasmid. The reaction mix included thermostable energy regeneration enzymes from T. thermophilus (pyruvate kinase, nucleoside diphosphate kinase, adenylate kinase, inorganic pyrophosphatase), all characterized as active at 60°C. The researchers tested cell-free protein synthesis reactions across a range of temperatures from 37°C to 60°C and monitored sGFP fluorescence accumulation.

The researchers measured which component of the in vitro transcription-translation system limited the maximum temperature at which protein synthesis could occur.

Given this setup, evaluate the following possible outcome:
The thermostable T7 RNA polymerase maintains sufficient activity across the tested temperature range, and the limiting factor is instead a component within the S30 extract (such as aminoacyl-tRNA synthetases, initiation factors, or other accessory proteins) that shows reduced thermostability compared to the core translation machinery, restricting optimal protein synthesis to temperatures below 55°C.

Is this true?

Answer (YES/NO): NO